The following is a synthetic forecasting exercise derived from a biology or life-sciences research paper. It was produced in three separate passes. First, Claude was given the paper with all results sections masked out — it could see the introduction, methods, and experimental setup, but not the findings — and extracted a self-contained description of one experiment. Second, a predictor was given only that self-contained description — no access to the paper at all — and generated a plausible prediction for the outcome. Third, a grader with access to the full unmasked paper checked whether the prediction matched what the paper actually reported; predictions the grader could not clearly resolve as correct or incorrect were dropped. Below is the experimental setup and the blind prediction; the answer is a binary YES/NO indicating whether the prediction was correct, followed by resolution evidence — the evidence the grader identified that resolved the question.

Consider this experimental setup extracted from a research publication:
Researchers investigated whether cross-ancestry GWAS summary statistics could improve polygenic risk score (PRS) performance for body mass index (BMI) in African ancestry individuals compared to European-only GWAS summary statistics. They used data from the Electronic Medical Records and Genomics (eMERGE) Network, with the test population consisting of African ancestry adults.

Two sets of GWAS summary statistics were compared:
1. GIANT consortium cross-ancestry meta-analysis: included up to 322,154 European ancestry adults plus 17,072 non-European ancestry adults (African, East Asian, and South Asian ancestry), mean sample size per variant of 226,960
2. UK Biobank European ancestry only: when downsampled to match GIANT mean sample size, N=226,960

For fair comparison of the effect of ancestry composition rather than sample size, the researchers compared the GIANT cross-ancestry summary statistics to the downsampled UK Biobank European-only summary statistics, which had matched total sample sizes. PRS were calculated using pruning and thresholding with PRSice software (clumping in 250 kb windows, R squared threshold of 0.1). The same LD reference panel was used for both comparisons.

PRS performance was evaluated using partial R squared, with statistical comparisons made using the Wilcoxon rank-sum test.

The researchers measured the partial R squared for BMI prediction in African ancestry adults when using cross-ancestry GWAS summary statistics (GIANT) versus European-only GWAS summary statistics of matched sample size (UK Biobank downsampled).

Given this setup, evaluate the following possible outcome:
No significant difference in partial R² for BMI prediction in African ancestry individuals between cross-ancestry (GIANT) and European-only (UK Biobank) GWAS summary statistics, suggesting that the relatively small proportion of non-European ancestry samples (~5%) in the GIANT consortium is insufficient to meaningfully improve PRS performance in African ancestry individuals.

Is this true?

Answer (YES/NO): NO